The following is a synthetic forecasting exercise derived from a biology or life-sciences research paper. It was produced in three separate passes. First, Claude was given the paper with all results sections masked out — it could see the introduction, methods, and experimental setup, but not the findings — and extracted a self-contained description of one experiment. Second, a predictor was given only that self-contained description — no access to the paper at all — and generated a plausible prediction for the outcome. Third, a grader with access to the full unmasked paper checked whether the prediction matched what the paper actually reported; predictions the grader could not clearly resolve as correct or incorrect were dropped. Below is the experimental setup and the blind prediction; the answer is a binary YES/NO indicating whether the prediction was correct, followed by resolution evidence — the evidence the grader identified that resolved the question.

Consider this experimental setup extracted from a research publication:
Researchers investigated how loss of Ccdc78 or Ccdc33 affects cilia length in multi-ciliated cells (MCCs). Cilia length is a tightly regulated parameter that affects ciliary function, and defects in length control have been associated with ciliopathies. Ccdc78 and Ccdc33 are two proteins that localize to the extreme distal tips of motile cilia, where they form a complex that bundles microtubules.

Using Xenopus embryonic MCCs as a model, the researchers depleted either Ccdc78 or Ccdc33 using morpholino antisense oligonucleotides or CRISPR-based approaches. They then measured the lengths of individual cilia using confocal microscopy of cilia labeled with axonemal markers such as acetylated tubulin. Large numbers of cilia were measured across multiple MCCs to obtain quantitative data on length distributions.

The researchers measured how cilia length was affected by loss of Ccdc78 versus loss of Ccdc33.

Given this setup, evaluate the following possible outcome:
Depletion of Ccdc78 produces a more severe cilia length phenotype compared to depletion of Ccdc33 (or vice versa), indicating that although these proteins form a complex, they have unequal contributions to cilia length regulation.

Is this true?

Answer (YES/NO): YES